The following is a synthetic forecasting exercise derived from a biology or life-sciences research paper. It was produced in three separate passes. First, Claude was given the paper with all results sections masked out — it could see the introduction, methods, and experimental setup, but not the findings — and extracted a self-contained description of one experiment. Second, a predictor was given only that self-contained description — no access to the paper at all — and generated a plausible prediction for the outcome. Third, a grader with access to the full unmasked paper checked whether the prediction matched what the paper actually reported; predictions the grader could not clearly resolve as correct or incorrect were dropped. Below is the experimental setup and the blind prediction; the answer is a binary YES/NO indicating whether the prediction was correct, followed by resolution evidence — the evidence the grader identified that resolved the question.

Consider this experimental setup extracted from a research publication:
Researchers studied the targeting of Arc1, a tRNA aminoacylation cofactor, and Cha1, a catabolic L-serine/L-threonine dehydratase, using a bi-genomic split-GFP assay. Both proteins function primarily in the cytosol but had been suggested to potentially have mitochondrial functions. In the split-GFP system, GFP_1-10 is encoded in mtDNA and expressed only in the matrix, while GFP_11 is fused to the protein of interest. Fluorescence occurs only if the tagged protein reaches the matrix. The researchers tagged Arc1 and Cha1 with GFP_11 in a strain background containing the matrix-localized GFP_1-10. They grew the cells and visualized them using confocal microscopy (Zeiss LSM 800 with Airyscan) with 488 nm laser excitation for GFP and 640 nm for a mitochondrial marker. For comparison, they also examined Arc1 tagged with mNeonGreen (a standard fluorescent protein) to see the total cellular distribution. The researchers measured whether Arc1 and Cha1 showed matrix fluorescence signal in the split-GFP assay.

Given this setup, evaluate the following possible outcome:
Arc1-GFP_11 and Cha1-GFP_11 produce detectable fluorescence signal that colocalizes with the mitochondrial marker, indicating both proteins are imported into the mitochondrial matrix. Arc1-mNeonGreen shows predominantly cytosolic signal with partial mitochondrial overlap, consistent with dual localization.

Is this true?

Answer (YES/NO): NO